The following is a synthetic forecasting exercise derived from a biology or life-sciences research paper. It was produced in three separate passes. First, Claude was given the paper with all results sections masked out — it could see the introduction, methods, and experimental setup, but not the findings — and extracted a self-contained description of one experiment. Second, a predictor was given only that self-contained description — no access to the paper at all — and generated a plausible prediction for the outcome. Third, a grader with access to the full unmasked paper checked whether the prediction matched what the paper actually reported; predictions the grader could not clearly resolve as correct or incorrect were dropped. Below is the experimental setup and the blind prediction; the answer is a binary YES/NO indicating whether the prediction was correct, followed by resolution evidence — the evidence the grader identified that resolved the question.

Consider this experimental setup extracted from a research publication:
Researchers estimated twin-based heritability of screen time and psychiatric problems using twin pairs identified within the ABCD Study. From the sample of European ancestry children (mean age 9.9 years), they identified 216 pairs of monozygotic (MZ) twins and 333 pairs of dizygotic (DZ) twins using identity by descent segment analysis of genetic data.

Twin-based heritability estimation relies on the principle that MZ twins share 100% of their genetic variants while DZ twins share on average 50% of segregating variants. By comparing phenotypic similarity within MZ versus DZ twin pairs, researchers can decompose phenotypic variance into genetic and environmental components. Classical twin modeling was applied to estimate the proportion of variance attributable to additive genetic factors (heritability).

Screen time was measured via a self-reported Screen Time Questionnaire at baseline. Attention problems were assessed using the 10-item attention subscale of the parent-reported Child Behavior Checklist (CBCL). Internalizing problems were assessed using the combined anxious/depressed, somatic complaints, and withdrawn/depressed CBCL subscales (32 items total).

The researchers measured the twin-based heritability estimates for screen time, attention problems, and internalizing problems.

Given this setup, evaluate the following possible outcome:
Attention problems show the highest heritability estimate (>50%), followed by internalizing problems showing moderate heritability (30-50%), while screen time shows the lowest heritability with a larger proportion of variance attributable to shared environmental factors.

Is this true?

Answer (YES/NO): NO